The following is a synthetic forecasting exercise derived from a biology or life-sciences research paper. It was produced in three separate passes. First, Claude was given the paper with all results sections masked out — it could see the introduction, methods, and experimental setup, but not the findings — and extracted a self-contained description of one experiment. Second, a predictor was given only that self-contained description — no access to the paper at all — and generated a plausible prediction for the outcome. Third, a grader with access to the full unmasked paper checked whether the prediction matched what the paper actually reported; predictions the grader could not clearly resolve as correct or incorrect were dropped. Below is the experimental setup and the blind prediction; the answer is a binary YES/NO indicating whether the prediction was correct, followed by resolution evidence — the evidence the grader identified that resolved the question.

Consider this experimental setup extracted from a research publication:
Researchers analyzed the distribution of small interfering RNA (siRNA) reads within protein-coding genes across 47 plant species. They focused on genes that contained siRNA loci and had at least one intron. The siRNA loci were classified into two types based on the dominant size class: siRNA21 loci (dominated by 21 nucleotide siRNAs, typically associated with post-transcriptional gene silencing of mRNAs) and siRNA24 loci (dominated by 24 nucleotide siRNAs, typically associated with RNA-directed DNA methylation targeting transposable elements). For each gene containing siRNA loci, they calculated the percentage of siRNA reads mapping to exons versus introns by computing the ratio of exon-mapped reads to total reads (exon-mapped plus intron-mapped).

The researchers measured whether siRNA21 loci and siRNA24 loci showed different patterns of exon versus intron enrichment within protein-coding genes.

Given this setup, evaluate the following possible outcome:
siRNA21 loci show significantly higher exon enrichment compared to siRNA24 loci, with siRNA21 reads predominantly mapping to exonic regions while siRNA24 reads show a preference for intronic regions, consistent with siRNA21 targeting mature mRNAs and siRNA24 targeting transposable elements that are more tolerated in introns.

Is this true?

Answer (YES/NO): YES